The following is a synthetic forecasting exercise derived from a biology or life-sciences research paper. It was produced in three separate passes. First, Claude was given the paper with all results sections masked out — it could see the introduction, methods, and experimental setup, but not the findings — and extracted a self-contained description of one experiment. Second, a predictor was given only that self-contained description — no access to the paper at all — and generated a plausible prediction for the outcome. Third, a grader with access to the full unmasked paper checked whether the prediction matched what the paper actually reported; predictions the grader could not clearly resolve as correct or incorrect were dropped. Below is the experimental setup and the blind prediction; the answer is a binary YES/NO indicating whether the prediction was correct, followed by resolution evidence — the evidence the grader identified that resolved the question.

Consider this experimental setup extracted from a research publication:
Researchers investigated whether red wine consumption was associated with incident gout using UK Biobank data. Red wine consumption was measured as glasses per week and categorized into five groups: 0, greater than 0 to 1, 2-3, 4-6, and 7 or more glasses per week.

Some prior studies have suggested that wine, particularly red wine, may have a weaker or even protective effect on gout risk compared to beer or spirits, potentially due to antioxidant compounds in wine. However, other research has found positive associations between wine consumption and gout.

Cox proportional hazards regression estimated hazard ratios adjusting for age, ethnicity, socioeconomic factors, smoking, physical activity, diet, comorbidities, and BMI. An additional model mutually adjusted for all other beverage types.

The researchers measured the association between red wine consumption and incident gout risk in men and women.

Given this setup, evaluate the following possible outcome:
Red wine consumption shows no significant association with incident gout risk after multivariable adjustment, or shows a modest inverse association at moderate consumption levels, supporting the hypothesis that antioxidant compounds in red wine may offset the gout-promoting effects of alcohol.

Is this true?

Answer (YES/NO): NO